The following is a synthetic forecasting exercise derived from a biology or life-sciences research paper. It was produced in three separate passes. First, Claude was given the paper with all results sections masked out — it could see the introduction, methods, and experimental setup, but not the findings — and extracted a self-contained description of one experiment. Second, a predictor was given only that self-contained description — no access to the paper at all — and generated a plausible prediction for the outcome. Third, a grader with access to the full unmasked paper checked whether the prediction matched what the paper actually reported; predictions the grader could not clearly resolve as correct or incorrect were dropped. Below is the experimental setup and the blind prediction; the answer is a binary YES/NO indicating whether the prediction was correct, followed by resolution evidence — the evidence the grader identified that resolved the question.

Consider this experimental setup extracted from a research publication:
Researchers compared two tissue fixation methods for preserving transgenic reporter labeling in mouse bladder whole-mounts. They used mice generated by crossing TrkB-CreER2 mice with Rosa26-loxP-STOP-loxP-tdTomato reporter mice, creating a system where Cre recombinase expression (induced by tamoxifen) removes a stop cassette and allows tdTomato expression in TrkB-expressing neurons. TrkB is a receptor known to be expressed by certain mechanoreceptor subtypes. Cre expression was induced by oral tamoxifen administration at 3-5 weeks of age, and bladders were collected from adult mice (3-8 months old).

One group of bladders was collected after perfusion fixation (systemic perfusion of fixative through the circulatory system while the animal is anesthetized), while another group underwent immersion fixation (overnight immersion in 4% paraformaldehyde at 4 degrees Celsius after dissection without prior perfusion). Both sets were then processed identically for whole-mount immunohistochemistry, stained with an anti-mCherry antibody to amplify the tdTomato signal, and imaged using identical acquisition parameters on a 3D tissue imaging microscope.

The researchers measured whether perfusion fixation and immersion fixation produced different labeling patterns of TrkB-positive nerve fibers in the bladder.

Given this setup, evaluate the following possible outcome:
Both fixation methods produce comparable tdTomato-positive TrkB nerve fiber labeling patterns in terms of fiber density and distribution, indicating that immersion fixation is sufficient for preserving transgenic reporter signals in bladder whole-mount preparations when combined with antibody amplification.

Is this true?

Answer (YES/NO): YES